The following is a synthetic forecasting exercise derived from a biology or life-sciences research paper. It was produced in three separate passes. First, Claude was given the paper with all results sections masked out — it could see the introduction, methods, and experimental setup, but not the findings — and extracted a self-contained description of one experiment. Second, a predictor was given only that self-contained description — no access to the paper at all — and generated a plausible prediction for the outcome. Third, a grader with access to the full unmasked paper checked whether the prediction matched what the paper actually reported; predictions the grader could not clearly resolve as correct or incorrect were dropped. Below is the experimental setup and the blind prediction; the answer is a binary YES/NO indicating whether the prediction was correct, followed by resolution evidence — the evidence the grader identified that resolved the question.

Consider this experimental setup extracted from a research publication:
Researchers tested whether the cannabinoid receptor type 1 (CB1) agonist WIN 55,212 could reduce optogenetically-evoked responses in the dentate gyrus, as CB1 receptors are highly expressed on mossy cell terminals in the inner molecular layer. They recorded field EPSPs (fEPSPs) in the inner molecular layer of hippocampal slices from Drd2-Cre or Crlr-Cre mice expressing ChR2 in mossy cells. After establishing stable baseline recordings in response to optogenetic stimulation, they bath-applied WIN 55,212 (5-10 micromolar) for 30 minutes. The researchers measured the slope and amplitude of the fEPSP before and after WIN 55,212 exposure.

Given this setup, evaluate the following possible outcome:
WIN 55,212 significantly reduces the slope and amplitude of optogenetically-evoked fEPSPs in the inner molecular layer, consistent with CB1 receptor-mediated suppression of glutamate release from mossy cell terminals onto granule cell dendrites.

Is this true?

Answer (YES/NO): YES